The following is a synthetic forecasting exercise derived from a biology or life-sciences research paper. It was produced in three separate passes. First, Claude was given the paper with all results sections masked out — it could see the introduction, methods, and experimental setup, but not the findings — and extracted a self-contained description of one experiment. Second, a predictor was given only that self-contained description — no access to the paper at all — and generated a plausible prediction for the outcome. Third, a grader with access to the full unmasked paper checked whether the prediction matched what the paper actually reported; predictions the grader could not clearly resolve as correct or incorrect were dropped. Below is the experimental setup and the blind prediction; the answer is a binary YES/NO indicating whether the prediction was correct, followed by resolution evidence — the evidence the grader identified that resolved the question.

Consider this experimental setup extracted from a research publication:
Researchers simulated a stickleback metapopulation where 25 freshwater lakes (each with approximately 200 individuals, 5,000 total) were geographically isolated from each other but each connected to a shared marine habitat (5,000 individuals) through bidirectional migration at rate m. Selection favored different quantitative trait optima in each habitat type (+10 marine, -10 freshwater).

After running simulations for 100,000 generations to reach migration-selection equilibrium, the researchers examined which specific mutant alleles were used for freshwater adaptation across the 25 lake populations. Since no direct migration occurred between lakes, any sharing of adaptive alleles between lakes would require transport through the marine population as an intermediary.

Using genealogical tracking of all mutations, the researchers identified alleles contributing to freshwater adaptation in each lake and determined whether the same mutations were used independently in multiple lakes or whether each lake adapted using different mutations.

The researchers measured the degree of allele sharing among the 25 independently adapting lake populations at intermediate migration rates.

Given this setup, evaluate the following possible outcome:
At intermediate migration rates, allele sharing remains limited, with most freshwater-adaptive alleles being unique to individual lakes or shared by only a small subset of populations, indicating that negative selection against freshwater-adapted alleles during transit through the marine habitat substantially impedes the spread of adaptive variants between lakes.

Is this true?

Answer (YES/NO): YES